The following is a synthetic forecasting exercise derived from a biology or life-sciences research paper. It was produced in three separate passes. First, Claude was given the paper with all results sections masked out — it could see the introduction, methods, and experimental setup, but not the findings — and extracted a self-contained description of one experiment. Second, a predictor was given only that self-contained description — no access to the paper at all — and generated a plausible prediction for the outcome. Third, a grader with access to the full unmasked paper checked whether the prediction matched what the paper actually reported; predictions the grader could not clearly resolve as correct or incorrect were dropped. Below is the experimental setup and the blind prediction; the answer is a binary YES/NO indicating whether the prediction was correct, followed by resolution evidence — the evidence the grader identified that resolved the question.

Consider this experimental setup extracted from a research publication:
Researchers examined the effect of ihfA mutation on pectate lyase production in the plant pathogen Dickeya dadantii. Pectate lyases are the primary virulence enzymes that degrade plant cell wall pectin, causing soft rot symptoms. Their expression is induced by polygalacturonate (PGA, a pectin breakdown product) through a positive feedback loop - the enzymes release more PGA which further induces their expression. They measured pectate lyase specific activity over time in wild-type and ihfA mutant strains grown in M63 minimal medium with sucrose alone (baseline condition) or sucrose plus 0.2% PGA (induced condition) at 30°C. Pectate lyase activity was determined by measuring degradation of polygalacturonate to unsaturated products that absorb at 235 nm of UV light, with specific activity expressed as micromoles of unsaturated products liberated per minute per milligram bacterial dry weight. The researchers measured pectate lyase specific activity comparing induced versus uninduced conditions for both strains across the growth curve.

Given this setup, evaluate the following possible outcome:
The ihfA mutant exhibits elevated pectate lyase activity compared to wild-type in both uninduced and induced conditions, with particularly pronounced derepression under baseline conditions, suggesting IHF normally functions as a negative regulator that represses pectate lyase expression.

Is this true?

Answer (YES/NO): NO